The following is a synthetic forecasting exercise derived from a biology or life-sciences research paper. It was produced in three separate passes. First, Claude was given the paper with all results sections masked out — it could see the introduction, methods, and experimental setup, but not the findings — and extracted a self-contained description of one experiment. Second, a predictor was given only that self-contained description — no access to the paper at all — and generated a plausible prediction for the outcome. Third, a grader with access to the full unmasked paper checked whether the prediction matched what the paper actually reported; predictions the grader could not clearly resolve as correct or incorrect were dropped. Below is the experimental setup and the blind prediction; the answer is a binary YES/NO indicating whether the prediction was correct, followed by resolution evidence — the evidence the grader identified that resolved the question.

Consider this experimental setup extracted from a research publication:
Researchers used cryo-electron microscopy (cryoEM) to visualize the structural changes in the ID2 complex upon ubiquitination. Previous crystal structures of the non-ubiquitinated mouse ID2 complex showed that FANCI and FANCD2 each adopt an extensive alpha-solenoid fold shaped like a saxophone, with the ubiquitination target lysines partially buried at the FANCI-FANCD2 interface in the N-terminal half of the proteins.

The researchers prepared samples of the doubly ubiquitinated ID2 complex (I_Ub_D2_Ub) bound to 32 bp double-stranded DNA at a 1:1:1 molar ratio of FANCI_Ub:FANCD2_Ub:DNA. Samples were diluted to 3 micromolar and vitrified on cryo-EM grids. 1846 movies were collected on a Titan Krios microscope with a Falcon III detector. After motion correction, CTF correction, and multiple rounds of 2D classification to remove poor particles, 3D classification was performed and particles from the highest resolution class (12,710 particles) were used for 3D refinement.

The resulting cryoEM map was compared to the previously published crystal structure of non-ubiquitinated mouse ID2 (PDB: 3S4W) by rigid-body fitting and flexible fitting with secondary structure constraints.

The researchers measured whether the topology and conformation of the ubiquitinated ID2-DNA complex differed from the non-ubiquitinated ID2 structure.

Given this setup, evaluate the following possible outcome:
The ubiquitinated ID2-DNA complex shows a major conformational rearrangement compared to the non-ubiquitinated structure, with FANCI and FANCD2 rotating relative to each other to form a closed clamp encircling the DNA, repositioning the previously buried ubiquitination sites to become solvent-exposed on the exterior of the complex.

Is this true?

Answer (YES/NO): NO